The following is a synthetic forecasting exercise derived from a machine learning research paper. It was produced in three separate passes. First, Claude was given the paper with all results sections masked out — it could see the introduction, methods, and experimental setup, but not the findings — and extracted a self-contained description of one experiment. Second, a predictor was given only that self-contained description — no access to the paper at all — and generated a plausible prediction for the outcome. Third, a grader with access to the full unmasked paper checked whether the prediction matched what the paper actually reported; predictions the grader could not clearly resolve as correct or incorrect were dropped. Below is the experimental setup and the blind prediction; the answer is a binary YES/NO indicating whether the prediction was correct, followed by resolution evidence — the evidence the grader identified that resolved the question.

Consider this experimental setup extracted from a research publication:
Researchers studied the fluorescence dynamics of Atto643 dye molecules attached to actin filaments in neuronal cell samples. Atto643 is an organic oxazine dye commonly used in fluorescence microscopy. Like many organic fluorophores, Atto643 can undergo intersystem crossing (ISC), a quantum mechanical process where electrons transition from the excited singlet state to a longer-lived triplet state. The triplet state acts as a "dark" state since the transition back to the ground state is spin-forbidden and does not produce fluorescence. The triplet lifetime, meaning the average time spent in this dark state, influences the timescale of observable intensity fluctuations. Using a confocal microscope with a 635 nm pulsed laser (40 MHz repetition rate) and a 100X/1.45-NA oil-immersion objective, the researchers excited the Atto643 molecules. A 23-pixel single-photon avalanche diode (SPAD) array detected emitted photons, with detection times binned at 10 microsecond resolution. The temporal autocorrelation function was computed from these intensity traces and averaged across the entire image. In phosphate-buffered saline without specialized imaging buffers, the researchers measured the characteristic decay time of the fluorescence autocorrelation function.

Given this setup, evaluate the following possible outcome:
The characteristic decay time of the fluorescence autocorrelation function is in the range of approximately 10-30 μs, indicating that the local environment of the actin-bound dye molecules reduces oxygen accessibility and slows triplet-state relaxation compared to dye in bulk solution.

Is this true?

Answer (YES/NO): NO